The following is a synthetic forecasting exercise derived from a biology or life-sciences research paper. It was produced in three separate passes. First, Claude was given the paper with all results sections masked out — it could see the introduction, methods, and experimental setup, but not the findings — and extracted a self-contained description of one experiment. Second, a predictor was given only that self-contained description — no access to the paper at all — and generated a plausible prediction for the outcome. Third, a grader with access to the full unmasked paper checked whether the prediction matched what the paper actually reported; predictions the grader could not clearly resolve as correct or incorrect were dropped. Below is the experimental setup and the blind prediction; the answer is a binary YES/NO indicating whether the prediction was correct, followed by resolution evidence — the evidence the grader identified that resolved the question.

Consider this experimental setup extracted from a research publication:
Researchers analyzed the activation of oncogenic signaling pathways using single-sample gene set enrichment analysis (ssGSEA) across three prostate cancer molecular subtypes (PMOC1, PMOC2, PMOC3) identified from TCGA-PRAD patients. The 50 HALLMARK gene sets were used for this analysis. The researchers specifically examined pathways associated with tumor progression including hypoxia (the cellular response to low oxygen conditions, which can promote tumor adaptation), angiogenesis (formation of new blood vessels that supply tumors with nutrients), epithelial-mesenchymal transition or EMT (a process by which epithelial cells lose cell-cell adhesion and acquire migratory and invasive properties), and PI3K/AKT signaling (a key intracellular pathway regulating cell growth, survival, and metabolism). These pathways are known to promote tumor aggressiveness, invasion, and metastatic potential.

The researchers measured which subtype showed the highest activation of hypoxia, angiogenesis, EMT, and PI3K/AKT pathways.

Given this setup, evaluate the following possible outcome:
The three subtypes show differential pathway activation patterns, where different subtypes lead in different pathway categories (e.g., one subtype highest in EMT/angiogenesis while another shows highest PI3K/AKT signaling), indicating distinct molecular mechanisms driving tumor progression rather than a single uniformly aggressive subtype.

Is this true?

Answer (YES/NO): NO